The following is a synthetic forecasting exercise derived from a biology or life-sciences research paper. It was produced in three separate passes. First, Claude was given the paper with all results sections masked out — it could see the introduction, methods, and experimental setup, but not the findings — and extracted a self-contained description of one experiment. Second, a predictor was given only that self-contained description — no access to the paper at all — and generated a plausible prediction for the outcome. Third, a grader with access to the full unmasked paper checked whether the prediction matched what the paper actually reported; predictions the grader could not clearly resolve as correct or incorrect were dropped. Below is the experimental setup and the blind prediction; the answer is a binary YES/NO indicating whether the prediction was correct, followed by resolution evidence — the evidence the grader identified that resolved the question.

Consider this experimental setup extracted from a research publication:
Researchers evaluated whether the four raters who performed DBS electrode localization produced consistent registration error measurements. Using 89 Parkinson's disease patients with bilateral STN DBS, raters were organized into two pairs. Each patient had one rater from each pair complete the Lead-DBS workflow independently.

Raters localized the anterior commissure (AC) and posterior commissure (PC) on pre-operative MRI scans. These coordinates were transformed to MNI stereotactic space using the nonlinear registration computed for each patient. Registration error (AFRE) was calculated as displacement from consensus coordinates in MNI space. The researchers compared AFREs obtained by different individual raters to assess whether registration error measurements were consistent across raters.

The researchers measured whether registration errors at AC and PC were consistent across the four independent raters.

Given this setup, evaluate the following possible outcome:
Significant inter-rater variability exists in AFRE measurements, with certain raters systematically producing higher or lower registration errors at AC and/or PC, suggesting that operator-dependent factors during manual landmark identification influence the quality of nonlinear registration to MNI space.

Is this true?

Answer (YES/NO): NO